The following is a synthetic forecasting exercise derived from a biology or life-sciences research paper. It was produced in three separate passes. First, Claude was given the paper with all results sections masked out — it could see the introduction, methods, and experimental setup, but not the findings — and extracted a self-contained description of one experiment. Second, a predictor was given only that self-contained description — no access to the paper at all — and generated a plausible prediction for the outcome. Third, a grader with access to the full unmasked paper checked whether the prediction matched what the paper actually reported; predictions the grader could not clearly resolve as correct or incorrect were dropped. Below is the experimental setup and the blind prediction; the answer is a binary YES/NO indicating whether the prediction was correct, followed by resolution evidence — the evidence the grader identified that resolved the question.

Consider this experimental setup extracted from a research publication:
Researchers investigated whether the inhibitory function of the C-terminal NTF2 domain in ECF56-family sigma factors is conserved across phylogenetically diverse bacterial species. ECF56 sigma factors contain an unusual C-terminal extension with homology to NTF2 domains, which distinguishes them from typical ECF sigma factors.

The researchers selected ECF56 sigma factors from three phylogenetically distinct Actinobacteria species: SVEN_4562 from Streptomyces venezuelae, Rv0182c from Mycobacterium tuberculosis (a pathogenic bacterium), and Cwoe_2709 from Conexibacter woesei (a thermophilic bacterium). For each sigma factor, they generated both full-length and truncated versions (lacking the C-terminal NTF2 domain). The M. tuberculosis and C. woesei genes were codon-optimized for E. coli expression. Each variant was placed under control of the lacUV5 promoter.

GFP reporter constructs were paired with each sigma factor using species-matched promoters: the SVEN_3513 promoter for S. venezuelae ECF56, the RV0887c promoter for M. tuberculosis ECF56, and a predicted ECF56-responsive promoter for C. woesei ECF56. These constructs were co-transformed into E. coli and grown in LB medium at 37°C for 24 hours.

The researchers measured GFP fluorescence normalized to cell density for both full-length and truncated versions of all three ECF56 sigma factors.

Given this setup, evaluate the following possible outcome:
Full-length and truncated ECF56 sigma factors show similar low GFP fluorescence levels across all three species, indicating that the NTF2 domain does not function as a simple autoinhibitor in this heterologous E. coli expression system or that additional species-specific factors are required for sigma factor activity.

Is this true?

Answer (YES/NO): NO